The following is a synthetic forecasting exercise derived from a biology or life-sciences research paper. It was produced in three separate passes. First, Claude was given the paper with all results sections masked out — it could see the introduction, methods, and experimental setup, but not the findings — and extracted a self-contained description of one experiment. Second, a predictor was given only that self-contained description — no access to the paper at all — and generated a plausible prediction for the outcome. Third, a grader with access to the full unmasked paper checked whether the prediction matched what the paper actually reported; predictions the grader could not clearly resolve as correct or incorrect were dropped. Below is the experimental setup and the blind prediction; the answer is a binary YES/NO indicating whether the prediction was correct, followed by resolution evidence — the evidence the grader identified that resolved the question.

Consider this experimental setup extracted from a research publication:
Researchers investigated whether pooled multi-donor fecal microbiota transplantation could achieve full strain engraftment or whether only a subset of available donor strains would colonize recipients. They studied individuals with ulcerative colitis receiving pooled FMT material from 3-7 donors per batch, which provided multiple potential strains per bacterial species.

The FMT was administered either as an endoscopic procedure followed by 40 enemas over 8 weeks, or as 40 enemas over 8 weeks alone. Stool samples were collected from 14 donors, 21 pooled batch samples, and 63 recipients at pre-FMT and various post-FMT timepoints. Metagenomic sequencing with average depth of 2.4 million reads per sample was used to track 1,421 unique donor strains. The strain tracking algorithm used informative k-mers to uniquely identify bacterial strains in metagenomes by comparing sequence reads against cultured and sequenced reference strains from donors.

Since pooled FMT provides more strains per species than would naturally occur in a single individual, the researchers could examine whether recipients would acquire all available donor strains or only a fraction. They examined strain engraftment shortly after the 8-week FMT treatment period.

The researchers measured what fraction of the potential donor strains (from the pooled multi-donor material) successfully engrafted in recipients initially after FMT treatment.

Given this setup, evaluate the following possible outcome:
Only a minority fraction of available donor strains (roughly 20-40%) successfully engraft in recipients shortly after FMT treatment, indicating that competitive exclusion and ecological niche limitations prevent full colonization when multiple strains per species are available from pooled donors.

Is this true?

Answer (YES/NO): NO